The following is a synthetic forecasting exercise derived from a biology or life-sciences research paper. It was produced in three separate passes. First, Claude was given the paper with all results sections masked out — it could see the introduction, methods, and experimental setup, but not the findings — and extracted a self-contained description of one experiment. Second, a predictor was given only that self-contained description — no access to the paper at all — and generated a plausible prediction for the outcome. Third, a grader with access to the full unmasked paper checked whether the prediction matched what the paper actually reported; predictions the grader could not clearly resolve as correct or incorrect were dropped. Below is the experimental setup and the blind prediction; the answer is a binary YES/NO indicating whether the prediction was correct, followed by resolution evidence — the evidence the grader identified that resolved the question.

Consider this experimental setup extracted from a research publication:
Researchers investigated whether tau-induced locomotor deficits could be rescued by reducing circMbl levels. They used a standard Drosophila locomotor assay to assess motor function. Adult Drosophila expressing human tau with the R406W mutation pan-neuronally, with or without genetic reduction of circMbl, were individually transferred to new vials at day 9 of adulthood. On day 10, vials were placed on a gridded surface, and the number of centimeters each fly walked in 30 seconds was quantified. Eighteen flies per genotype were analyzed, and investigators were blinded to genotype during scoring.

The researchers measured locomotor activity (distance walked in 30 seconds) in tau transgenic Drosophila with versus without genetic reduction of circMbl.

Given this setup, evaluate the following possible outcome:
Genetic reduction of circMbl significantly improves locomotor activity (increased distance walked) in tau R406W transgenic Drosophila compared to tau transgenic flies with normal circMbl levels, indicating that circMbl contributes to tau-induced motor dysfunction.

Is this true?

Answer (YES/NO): YES